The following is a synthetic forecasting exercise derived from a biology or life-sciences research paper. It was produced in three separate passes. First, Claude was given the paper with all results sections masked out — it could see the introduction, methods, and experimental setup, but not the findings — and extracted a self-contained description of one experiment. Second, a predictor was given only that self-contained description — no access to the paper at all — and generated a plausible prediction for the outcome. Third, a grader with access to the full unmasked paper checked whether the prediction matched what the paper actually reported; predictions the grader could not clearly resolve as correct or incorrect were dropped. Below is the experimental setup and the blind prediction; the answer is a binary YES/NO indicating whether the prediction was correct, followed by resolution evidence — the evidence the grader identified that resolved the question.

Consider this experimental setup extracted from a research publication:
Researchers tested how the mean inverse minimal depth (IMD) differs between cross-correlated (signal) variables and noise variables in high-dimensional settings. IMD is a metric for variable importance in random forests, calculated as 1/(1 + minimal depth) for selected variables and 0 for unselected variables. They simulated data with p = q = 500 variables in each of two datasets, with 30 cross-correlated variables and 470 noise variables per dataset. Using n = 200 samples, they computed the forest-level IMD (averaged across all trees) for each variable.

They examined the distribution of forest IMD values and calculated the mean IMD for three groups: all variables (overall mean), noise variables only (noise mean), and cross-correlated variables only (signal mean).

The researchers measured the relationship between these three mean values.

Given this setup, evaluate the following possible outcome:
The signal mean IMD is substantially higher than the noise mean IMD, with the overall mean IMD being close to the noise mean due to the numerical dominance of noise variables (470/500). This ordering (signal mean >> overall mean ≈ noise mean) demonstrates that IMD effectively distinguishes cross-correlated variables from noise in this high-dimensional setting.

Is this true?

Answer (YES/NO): NO